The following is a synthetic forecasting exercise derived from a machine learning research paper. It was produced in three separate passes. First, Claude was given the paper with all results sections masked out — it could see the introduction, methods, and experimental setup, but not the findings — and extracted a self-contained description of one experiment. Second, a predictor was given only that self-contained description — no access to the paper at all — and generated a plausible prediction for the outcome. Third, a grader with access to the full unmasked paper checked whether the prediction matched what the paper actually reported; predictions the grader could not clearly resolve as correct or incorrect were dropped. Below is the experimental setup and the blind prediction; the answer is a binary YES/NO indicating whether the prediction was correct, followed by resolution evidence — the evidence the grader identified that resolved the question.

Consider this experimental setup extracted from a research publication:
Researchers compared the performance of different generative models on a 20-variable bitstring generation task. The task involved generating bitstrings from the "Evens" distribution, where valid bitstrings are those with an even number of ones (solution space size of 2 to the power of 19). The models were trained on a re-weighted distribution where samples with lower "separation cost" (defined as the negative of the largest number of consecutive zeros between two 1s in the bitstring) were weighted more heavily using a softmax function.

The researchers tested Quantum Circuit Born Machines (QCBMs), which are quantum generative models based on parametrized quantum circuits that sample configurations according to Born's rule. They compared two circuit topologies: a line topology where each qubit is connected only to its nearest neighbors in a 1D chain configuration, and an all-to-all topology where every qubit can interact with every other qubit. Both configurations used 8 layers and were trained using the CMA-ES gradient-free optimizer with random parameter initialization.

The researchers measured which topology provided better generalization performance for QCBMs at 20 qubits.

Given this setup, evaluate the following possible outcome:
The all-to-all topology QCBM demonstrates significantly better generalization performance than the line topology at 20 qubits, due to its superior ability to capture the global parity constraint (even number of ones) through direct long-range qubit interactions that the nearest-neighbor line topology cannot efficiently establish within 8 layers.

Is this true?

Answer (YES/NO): NO